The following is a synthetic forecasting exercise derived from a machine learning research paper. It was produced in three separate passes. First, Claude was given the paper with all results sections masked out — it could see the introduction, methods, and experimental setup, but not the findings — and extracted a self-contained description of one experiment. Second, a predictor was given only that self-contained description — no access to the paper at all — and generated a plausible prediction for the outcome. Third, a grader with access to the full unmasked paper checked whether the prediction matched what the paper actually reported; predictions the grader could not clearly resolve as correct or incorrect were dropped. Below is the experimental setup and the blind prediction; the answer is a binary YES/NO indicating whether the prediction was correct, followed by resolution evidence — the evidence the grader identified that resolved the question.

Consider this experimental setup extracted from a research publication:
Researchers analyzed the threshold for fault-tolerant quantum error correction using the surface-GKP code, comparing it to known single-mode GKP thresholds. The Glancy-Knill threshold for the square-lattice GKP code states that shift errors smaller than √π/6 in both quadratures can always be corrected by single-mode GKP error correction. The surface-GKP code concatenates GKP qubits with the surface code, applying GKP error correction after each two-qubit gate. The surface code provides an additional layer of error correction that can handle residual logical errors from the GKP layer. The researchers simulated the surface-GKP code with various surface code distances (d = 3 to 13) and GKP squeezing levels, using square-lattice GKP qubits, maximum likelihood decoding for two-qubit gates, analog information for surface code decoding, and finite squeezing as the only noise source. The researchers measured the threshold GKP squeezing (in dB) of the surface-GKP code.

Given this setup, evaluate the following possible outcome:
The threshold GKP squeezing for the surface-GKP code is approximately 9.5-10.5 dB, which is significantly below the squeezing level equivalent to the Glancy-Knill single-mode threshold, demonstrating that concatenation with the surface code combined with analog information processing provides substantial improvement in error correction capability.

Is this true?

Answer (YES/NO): YES